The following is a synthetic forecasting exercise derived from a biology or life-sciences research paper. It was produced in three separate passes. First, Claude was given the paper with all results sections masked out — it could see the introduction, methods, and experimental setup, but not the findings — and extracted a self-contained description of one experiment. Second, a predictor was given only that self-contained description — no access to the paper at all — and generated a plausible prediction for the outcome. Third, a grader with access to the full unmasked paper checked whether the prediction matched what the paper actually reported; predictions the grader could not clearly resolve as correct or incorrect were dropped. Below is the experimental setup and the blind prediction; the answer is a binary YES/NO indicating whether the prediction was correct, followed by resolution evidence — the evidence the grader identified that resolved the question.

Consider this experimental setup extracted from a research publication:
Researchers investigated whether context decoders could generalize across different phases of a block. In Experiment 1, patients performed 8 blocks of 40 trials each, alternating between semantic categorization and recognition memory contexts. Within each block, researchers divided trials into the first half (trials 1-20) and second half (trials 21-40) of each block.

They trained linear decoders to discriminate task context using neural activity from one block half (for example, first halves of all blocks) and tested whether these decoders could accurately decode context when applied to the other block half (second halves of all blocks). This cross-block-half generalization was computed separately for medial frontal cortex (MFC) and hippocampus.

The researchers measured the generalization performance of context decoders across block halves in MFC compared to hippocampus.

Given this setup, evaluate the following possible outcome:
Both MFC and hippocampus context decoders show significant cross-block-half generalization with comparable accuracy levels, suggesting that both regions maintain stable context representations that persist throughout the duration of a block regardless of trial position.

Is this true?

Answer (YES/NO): YES